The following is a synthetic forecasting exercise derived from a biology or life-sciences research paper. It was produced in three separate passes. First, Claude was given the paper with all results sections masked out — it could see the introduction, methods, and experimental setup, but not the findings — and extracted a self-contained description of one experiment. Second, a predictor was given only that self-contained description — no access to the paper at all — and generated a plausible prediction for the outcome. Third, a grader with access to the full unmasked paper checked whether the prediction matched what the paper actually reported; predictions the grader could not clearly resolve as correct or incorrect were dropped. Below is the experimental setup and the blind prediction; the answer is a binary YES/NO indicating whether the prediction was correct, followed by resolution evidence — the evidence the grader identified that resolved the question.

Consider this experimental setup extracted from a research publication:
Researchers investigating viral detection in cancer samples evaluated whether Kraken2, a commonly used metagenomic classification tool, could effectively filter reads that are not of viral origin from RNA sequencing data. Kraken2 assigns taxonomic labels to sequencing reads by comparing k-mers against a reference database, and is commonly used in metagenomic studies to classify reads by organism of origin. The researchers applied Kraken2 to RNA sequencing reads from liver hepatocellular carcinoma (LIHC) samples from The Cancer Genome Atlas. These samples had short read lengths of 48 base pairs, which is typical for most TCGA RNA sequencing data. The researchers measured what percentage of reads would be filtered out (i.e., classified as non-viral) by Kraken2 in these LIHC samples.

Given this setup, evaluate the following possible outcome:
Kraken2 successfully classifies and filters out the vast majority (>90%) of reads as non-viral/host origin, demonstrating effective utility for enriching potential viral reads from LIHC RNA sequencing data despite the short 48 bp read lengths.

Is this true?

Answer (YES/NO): NO